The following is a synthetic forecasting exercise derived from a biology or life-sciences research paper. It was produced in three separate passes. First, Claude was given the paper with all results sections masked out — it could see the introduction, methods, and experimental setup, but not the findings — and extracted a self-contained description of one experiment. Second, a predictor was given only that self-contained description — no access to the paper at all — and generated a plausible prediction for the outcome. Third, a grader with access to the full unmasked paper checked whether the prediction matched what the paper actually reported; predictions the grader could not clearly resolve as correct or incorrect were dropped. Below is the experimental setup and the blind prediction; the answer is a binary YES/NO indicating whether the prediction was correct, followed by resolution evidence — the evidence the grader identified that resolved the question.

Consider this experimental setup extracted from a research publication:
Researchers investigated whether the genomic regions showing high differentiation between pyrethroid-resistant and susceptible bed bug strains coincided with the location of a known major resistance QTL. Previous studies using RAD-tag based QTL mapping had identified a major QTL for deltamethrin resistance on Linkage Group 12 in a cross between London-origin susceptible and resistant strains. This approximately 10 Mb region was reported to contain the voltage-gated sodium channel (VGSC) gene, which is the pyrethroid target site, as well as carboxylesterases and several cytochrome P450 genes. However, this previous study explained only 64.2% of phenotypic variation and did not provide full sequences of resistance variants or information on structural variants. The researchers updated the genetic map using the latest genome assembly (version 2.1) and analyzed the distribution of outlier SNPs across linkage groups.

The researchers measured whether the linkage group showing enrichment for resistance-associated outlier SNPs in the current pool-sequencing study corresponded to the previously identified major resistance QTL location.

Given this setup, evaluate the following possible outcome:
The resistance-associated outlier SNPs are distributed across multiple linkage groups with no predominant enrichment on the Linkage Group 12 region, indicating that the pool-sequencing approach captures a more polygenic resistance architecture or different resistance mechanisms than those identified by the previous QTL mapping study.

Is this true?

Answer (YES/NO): NO